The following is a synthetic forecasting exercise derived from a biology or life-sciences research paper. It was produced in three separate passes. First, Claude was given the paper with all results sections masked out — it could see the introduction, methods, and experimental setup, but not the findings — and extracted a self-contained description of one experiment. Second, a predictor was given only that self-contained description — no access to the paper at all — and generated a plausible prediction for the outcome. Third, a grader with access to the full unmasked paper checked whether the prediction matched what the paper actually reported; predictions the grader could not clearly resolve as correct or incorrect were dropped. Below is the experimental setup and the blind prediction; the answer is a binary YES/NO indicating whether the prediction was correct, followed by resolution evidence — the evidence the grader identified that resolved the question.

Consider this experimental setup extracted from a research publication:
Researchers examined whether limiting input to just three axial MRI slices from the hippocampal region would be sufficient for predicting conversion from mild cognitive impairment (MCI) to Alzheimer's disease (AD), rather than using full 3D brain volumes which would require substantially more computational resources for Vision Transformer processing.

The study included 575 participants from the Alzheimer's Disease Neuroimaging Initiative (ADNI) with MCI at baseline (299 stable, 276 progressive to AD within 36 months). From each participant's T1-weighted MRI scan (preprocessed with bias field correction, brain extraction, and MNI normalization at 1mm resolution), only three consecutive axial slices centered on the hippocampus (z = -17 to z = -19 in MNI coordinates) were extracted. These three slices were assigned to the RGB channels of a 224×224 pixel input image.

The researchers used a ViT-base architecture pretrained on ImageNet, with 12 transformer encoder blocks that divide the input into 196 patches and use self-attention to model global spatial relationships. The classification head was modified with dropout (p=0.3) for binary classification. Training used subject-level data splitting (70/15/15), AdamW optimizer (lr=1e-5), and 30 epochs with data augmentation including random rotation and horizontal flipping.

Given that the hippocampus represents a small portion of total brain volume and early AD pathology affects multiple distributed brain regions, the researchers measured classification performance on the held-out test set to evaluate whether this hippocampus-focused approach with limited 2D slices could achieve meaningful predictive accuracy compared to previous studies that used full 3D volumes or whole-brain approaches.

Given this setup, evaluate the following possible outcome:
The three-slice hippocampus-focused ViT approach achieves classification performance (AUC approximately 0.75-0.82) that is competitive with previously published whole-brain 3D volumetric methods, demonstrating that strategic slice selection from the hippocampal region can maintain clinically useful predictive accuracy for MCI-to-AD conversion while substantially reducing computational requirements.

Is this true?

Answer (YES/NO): NO